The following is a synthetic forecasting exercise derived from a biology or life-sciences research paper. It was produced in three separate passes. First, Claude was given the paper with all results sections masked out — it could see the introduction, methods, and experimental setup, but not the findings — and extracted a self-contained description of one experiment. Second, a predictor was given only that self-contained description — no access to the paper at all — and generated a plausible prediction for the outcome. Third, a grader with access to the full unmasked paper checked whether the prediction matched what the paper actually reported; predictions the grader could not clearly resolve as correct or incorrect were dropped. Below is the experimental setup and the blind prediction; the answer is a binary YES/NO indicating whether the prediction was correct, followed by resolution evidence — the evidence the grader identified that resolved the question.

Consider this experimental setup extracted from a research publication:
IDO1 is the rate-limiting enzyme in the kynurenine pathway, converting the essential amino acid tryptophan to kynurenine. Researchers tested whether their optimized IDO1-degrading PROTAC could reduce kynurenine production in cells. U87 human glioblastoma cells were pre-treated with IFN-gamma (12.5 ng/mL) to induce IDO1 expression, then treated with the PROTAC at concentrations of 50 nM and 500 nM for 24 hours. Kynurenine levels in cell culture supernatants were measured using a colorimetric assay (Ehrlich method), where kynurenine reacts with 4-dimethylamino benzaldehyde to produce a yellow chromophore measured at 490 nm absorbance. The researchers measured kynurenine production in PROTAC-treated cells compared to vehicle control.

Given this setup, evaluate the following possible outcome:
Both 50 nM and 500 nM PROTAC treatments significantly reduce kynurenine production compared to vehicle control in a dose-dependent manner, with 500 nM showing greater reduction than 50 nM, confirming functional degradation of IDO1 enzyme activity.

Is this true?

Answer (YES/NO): YES